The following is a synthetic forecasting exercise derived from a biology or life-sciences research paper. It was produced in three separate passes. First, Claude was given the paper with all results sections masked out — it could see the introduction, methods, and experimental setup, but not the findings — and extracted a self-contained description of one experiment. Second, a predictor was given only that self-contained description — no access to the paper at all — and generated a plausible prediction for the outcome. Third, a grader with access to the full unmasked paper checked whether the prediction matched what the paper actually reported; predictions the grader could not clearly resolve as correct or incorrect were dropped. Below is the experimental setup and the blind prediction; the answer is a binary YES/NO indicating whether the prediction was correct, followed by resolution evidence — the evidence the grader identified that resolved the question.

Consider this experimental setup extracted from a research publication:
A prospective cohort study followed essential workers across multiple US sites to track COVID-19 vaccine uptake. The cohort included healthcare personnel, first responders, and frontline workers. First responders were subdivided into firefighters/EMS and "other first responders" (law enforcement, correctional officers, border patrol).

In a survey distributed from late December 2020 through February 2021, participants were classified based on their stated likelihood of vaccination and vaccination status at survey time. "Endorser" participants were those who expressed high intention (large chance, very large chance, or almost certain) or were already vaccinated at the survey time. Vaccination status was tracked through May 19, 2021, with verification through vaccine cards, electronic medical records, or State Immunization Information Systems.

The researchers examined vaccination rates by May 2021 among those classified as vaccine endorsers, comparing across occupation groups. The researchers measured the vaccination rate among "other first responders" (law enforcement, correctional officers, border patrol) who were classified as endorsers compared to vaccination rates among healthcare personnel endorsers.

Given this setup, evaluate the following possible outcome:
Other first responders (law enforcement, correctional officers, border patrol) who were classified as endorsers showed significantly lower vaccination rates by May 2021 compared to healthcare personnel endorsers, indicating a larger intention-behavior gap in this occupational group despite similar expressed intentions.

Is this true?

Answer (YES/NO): YES